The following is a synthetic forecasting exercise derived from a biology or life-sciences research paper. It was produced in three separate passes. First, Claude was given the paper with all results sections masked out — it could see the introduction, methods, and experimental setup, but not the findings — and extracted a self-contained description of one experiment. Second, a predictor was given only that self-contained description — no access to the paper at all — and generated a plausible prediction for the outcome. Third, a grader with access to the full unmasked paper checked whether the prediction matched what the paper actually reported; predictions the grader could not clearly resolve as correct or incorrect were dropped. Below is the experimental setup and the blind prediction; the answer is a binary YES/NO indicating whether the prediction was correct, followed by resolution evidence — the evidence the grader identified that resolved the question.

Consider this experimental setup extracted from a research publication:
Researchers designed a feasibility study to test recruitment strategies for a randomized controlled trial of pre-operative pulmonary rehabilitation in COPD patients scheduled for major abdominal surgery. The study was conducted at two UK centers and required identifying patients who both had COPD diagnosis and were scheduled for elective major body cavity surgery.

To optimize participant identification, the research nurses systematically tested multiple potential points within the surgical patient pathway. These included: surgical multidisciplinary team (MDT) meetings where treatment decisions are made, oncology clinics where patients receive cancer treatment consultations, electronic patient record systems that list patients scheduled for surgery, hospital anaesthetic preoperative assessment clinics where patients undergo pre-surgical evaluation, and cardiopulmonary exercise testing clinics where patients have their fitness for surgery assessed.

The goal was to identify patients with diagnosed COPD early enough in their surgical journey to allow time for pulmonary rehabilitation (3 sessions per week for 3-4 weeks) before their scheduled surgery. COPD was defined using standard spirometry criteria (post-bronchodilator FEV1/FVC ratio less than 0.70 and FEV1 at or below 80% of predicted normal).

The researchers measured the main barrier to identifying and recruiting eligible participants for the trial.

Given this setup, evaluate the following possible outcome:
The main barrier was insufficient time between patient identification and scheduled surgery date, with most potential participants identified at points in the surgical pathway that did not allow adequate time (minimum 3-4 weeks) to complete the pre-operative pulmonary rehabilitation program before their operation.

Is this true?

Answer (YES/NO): YES